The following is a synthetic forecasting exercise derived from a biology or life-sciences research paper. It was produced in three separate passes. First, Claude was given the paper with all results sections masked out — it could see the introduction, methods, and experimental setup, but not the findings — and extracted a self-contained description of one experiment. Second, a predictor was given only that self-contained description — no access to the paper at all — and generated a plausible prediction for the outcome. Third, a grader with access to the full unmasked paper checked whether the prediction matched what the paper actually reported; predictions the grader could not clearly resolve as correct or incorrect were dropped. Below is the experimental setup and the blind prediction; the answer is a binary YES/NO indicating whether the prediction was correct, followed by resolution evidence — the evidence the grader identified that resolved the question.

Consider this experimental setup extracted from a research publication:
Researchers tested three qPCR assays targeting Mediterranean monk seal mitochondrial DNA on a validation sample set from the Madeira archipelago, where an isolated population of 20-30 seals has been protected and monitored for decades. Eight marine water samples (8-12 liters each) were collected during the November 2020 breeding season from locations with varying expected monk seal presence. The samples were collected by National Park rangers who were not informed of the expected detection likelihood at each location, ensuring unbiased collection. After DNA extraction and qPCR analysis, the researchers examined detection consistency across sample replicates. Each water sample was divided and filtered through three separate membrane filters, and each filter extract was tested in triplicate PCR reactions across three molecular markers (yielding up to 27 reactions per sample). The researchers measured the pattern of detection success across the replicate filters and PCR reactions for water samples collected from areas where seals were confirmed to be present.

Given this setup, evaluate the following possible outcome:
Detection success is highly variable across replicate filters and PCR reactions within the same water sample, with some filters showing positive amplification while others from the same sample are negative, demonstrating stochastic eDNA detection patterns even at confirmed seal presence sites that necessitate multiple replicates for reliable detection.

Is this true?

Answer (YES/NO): YES